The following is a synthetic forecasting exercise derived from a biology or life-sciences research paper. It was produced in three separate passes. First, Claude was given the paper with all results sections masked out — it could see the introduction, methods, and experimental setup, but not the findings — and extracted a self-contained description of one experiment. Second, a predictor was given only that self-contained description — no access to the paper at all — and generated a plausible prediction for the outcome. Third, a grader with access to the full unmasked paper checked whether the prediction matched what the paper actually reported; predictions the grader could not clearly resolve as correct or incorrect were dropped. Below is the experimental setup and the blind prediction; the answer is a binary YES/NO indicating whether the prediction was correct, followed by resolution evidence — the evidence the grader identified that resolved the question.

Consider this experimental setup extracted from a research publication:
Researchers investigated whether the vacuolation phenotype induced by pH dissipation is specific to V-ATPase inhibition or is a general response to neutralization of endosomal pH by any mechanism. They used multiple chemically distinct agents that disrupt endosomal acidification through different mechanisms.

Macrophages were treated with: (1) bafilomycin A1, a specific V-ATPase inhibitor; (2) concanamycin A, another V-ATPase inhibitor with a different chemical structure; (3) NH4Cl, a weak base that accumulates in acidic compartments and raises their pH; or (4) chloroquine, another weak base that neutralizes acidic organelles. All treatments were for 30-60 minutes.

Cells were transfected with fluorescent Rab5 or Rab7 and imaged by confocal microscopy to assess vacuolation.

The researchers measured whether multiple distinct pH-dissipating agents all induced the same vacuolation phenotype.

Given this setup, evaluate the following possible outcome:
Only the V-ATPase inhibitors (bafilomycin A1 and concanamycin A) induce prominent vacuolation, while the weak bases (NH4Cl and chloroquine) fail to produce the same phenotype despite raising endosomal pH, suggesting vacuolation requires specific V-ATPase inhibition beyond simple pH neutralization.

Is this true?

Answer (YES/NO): NO